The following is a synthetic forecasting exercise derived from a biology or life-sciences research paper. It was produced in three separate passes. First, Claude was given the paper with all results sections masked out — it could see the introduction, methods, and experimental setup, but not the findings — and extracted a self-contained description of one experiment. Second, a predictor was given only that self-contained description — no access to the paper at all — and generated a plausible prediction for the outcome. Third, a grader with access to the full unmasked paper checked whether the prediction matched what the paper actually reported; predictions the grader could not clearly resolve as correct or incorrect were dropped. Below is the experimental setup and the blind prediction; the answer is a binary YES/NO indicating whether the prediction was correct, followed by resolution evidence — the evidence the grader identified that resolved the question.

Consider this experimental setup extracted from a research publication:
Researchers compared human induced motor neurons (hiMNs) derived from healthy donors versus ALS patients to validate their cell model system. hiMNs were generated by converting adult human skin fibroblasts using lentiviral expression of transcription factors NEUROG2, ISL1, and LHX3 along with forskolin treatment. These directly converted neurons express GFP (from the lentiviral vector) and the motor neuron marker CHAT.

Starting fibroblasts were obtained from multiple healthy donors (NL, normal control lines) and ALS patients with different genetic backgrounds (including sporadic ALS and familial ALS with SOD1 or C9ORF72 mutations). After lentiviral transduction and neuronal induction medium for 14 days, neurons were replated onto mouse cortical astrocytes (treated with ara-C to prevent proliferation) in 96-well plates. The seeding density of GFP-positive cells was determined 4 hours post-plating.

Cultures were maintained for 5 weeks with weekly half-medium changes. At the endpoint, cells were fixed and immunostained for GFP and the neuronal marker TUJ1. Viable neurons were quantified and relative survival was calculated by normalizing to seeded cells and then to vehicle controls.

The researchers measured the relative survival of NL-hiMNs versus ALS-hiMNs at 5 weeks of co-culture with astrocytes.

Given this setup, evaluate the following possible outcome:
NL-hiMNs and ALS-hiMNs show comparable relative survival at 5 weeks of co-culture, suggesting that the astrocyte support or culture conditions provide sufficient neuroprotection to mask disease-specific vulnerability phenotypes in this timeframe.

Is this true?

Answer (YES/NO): NO